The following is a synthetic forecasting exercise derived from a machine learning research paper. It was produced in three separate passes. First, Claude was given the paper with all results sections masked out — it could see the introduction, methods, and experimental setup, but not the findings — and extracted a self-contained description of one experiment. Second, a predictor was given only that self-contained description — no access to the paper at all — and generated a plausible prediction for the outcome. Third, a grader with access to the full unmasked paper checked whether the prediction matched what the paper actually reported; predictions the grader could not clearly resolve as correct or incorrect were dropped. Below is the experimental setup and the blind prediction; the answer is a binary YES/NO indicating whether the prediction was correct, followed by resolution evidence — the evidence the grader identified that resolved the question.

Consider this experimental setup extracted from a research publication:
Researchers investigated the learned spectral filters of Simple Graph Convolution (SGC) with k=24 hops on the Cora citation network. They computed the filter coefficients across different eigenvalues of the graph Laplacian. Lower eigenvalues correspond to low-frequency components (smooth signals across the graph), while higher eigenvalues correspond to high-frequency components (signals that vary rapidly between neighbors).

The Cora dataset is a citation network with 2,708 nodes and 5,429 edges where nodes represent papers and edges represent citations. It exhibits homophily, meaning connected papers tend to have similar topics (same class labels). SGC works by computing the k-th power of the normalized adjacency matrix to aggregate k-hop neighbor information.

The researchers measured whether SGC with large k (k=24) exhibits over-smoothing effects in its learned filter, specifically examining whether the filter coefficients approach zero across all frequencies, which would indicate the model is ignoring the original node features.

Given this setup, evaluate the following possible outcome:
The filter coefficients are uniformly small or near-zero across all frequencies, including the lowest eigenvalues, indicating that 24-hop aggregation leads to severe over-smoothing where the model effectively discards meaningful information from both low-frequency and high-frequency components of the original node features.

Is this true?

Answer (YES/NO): YES